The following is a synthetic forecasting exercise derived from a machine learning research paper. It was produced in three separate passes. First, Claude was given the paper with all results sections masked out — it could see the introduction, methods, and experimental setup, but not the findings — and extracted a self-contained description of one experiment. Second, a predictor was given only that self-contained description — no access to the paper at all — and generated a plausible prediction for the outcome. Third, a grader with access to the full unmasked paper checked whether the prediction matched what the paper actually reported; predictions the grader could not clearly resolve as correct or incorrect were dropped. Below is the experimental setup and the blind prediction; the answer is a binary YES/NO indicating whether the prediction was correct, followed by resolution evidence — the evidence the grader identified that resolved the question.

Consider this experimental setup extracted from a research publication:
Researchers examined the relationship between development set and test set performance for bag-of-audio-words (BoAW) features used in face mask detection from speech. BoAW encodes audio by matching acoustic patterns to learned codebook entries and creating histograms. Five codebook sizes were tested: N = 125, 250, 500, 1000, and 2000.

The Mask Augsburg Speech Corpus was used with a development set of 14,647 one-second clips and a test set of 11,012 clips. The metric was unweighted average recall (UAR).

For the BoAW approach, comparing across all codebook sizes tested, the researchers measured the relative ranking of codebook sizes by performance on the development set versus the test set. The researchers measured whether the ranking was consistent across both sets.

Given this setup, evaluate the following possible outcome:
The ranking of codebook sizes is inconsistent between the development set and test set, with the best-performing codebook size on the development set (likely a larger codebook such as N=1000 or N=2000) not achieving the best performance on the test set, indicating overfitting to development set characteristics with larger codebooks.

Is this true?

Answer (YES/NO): NO